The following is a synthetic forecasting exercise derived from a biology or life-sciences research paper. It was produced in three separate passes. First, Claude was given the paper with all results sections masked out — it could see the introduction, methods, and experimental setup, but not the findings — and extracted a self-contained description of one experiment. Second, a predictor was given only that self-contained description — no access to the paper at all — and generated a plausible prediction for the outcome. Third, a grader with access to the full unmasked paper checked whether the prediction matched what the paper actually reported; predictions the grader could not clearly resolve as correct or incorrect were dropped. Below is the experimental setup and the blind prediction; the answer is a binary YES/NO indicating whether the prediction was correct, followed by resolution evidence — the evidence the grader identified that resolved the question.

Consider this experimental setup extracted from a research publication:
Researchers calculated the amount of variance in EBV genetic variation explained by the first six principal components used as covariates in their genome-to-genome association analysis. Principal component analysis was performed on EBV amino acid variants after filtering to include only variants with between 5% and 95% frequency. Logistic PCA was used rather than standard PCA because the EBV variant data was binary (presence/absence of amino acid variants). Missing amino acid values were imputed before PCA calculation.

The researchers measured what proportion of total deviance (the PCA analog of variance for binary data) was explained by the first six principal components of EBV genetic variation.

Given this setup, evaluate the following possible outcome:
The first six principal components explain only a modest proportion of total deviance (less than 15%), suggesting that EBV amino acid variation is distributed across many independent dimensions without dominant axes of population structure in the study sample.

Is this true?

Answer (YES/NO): NO